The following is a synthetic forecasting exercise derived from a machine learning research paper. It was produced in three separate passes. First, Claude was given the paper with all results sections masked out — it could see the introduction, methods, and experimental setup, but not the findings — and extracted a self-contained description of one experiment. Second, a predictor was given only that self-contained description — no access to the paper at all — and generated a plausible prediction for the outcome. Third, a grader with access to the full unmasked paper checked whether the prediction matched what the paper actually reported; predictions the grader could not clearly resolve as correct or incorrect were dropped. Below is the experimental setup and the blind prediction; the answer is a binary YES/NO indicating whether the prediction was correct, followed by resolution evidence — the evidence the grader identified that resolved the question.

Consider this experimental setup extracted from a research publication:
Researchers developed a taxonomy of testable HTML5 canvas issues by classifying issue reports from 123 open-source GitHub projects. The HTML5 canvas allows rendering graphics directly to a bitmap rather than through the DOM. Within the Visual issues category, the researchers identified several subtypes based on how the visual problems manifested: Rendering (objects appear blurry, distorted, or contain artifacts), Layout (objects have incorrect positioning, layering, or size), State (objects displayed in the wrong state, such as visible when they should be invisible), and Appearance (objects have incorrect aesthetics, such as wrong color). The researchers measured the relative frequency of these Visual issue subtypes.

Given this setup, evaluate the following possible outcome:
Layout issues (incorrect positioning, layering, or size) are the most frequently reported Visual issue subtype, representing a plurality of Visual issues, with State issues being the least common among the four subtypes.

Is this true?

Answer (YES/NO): NO